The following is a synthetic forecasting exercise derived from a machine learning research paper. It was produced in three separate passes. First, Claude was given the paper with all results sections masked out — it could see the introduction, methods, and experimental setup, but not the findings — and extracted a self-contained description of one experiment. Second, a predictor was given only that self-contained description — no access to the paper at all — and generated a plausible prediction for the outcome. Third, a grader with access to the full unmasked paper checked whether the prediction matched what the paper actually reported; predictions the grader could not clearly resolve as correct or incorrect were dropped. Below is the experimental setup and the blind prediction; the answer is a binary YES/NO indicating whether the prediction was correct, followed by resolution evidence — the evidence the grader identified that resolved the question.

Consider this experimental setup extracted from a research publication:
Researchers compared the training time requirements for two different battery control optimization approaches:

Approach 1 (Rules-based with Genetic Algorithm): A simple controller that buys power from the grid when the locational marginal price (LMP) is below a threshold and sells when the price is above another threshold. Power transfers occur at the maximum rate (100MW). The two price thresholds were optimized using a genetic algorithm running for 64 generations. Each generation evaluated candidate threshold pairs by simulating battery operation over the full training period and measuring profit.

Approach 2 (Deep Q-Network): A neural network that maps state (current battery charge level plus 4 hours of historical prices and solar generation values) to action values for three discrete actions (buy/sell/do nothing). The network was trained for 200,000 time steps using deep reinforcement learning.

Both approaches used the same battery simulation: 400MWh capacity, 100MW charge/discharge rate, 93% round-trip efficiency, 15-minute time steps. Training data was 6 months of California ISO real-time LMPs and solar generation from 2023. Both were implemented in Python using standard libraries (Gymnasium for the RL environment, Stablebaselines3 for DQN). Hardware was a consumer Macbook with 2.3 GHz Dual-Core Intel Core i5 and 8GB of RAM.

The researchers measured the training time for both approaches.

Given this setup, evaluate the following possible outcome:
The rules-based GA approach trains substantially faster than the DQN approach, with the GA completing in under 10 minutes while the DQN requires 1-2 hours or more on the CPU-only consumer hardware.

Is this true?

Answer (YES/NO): NO